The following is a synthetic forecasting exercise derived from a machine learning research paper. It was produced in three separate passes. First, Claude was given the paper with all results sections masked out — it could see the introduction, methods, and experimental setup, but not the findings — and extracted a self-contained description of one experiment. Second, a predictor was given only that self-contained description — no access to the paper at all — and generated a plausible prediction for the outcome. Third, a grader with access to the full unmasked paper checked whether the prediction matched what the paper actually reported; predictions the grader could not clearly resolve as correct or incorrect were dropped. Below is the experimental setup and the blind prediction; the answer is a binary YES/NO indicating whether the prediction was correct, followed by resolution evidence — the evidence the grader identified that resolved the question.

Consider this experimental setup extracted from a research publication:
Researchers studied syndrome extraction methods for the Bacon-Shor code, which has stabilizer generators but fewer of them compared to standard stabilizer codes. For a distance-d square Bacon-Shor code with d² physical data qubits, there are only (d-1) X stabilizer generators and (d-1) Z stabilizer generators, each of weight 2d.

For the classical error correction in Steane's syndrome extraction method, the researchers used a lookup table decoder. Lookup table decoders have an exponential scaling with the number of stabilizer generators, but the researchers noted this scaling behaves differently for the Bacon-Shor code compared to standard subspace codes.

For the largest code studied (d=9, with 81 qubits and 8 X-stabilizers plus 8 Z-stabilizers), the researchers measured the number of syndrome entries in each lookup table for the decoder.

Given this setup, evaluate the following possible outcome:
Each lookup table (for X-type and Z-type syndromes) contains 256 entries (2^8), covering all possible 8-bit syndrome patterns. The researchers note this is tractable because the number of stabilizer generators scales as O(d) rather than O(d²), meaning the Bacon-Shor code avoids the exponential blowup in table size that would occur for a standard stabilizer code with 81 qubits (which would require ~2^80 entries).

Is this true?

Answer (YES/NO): YES